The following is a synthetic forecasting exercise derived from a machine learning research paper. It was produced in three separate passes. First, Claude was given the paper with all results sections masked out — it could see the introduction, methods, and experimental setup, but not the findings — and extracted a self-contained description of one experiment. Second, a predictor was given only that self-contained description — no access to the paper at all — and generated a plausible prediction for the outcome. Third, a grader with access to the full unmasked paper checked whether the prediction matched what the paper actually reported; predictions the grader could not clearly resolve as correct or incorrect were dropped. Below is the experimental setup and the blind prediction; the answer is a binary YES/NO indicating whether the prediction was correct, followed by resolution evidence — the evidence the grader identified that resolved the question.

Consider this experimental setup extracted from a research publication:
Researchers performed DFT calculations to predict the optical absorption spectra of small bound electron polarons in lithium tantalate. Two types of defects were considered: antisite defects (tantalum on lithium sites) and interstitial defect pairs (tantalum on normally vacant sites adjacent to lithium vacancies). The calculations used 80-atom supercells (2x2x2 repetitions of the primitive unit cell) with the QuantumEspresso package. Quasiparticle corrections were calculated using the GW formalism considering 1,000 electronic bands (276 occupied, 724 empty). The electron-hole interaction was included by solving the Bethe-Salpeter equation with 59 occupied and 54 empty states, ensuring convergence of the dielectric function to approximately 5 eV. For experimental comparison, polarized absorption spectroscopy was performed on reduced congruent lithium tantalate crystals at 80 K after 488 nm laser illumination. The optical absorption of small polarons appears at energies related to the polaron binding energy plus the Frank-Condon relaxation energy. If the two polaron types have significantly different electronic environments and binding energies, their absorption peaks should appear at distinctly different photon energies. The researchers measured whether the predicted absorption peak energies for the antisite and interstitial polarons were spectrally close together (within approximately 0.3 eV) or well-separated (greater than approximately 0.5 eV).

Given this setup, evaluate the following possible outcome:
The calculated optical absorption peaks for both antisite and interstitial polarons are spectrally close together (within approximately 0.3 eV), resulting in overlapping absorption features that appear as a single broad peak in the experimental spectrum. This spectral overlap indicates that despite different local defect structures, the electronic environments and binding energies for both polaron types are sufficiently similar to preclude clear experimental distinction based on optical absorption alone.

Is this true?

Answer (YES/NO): NO